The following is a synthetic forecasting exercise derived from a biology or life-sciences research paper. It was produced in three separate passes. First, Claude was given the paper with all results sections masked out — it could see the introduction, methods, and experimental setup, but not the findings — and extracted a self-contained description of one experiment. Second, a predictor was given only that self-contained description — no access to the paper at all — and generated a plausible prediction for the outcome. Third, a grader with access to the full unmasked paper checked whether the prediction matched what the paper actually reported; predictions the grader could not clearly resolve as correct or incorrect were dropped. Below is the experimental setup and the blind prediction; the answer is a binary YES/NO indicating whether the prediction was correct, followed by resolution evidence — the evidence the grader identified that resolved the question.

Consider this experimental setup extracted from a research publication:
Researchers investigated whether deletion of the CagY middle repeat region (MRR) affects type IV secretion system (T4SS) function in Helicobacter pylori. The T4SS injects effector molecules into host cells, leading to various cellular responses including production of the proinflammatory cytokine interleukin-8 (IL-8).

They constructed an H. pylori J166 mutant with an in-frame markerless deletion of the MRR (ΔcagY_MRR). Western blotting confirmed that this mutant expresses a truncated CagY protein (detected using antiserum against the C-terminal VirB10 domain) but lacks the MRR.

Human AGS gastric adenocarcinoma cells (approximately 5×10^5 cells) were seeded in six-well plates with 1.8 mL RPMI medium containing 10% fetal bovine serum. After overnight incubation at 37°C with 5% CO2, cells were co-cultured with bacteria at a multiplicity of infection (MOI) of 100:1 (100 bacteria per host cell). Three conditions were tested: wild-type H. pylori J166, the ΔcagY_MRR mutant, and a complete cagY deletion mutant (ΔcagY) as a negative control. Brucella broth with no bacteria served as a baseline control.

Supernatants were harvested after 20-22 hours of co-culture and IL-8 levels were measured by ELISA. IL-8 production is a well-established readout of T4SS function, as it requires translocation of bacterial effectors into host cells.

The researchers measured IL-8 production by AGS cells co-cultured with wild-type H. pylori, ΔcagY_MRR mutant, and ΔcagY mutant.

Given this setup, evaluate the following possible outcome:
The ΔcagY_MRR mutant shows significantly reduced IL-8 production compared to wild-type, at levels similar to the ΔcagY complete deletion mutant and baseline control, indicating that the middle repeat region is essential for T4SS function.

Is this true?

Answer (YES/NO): YES